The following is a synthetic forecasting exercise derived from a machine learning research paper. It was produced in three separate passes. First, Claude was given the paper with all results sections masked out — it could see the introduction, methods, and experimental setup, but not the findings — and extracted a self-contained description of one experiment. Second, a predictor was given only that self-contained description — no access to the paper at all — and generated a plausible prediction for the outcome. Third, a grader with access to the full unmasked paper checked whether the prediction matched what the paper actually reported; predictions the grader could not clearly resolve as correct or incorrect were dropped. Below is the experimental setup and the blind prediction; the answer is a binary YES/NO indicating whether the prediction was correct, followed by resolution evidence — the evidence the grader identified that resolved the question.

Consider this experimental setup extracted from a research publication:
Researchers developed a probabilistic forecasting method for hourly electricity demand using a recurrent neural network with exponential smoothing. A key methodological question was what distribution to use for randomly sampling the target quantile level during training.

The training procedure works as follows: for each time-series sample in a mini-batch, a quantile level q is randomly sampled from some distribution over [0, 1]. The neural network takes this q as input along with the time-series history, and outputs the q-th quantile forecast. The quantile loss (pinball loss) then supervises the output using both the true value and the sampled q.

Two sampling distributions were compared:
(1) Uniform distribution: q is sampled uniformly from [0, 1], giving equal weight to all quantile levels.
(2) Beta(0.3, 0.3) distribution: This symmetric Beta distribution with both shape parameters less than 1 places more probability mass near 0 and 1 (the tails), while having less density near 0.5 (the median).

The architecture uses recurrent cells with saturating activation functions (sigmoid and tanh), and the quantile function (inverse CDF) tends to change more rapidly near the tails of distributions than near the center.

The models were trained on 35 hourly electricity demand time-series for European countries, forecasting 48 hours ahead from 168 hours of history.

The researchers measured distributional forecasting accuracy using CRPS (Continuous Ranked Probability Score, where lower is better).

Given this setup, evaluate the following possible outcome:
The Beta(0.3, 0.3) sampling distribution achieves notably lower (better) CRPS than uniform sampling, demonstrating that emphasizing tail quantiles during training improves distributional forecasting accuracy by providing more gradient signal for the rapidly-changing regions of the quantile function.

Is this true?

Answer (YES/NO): NO